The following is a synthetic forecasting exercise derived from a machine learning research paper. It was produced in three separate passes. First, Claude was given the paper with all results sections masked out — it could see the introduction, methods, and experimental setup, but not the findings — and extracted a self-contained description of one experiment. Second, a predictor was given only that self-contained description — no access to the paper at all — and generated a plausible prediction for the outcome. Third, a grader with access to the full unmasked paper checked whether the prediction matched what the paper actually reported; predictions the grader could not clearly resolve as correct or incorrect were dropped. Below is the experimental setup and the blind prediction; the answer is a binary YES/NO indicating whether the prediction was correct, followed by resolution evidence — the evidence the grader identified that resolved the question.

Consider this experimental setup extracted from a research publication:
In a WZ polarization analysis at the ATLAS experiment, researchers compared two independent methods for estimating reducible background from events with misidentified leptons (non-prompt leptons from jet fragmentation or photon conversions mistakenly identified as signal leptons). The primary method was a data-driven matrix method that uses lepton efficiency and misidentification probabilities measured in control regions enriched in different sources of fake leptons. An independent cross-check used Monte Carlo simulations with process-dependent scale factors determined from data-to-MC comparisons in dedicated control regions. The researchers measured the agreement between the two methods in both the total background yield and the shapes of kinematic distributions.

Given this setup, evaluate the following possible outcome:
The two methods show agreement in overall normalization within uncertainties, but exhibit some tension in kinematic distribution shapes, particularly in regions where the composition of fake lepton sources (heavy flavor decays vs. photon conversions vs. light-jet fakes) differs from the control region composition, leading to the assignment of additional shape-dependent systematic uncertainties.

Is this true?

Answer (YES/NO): NO